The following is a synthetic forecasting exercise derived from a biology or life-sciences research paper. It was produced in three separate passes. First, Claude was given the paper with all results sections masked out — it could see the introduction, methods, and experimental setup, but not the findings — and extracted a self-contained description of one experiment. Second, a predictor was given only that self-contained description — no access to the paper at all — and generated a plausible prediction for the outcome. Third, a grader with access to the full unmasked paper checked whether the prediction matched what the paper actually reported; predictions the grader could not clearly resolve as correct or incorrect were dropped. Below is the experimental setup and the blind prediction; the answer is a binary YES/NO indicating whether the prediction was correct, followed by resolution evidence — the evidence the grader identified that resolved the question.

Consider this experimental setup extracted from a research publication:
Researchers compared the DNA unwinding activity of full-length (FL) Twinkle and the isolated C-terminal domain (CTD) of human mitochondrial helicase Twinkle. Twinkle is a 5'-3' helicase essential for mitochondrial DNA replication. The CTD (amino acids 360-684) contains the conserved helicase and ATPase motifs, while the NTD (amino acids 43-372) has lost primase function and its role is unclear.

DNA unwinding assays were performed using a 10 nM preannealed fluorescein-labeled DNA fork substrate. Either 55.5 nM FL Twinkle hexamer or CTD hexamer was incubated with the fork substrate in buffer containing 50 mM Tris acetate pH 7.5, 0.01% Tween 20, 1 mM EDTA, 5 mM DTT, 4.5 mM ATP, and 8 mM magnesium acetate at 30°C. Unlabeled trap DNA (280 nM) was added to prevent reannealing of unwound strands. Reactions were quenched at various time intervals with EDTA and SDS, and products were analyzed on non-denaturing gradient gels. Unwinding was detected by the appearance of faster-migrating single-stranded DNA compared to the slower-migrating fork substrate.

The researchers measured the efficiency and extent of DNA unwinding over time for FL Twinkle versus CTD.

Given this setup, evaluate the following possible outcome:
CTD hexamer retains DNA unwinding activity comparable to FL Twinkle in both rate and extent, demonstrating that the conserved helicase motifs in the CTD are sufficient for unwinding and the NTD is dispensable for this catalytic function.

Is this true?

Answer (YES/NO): NO